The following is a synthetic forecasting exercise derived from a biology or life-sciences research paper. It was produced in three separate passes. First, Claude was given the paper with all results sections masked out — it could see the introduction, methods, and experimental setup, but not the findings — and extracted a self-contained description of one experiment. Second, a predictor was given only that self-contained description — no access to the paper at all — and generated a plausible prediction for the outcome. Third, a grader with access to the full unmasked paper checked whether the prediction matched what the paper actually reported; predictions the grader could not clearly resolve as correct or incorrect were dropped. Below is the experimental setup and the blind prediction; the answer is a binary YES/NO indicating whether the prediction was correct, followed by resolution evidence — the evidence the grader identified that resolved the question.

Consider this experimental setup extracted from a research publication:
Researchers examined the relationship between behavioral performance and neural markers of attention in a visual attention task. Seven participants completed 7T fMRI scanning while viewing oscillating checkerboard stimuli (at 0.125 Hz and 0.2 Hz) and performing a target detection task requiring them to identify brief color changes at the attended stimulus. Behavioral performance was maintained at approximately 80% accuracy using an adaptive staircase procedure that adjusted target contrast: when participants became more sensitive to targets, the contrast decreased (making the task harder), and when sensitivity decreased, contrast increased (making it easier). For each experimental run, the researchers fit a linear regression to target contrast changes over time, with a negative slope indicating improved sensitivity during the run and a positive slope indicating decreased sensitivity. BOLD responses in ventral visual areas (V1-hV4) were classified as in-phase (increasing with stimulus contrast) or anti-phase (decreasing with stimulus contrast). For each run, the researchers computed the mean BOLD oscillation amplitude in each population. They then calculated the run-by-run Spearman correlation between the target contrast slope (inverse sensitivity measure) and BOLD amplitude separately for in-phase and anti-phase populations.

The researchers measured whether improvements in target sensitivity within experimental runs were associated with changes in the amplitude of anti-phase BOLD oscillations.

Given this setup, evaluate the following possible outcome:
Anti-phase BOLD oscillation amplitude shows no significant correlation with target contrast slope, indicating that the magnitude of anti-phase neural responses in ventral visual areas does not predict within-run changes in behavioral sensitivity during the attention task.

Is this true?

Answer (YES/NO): NO